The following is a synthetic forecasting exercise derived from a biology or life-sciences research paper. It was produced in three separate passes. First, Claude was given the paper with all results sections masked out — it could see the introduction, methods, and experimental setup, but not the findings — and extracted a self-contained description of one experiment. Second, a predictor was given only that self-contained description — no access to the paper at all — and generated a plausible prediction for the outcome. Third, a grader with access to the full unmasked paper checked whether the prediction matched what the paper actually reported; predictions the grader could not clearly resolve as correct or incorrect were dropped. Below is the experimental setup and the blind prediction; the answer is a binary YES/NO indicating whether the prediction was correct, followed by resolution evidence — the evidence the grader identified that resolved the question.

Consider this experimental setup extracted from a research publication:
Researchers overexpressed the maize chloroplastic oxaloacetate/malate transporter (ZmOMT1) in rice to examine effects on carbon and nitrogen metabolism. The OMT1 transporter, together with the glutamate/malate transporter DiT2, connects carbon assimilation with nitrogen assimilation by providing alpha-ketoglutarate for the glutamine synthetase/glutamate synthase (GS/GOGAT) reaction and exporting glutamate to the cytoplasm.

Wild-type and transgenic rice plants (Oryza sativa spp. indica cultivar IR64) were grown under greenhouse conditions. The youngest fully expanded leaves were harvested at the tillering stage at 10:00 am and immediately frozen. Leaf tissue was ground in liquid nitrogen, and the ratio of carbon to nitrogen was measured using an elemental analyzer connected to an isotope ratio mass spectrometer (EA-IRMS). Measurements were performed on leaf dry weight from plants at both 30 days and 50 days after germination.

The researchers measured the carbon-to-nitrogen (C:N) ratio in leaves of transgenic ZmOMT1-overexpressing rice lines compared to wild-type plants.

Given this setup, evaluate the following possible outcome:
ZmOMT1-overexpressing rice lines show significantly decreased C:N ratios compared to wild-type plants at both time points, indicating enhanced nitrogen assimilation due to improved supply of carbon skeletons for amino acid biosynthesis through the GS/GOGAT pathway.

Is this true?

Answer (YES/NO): NO